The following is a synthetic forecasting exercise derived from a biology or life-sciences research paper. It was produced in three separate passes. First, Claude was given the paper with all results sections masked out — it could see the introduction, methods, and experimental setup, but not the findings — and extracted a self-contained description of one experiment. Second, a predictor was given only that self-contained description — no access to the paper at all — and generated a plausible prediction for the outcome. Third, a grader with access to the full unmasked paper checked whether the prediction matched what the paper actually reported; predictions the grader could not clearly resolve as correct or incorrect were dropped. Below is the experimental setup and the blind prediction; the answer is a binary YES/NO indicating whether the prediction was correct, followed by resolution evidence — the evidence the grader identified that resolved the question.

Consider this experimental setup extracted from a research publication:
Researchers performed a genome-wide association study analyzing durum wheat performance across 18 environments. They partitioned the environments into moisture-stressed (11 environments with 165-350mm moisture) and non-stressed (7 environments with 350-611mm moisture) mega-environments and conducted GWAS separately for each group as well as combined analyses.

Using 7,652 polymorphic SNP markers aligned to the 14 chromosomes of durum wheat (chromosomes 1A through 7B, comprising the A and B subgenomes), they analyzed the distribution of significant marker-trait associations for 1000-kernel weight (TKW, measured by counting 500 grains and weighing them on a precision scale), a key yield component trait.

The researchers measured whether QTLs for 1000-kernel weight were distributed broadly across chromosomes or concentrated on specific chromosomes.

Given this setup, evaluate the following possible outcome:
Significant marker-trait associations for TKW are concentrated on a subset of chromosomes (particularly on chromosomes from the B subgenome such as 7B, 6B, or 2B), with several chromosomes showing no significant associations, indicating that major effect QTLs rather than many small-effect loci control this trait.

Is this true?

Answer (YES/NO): NO